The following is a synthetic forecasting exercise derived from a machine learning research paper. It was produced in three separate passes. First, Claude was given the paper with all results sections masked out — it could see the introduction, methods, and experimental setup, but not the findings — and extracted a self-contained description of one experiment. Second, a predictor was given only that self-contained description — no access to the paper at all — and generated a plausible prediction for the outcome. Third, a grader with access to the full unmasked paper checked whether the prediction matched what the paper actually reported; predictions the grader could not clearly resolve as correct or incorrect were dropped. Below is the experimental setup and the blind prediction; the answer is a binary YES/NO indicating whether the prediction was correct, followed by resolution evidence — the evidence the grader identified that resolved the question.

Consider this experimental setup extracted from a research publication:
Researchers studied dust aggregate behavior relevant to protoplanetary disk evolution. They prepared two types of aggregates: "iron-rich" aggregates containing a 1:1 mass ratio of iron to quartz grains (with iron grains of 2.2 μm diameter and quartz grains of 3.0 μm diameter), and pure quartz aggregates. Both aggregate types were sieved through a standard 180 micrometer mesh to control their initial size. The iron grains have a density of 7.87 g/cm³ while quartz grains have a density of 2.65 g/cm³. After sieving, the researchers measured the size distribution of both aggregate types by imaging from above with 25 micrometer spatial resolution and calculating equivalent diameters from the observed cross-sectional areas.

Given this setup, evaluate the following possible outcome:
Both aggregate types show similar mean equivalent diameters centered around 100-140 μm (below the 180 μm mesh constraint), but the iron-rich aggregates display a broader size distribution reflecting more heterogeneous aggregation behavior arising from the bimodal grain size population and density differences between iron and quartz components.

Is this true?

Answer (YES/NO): NO